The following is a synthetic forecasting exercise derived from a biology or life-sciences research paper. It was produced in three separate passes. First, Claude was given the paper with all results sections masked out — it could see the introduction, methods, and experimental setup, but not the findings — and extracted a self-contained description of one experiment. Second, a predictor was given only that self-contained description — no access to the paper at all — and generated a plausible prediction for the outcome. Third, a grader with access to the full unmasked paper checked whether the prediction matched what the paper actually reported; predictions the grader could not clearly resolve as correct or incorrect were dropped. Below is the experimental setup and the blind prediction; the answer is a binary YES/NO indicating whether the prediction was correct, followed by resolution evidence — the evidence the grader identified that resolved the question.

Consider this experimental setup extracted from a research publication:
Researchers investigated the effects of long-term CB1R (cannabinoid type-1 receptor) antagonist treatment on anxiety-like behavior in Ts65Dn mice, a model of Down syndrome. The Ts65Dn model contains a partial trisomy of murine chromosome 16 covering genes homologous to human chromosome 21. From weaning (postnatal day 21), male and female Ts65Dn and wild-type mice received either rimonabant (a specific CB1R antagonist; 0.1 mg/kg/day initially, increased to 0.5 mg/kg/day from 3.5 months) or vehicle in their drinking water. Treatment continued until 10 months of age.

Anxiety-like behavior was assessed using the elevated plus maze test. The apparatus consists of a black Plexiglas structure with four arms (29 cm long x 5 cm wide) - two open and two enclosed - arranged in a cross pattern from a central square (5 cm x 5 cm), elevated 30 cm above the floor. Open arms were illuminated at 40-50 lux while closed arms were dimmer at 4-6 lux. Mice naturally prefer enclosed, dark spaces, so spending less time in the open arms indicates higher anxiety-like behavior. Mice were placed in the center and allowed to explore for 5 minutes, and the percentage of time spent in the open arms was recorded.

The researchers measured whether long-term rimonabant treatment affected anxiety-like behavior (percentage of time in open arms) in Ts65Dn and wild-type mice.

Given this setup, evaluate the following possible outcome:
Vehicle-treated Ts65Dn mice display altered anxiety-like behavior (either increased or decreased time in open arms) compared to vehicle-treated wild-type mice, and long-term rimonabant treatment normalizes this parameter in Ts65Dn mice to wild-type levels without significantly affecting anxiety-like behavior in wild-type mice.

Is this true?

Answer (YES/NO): NO